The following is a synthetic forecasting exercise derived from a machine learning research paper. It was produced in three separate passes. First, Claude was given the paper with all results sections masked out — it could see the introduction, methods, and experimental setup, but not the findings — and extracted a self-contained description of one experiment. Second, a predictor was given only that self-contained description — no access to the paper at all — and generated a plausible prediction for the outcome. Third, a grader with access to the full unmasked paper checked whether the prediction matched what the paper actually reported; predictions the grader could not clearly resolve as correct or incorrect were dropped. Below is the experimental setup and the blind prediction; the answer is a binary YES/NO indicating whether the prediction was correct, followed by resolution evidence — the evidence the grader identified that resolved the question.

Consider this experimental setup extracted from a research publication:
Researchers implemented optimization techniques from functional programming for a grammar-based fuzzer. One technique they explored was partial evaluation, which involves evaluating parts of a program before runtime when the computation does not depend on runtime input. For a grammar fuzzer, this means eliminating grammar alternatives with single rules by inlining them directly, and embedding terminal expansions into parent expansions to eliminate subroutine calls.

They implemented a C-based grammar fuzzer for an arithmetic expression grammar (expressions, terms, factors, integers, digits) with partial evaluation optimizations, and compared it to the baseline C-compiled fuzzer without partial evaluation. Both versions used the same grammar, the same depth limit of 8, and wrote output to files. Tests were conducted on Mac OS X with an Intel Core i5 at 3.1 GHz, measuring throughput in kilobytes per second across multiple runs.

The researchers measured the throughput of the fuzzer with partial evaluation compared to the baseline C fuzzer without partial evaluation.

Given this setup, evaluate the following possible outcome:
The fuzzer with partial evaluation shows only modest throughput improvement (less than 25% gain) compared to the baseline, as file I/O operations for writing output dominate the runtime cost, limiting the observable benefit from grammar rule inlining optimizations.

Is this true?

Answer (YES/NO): NO